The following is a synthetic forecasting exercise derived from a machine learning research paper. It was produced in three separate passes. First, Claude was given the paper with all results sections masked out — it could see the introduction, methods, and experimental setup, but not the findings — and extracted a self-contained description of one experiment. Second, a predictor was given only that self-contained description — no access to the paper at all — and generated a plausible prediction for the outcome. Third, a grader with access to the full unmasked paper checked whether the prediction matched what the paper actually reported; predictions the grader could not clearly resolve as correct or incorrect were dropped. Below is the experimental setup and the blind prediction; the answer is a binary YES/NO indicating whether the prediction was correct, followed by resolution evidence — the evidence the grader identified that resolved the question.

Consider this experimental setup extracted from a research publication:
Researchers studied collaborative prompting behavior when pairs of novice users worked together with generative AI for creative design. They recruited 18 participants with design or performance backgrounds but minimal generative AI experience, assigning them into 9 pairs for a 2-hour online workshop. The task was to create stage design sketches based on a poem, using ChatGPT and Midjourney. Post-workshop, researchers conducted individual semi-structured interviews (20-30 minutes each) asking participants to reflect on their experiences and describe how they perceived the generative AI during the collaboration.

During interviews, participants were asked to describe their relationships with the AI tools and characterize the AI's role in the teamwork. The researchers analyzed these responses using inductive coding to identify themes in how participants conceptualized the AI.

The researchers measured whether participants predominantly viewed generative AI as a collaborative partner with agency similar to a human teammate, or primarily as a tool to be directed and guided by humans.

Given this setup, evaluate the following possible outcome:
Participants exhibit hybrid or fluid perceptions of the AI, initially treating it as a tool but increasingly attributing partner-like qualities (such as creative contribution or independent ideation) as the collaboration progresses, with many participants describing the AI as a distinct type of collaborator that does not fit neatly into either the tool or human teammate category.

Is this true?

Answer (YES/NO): NO